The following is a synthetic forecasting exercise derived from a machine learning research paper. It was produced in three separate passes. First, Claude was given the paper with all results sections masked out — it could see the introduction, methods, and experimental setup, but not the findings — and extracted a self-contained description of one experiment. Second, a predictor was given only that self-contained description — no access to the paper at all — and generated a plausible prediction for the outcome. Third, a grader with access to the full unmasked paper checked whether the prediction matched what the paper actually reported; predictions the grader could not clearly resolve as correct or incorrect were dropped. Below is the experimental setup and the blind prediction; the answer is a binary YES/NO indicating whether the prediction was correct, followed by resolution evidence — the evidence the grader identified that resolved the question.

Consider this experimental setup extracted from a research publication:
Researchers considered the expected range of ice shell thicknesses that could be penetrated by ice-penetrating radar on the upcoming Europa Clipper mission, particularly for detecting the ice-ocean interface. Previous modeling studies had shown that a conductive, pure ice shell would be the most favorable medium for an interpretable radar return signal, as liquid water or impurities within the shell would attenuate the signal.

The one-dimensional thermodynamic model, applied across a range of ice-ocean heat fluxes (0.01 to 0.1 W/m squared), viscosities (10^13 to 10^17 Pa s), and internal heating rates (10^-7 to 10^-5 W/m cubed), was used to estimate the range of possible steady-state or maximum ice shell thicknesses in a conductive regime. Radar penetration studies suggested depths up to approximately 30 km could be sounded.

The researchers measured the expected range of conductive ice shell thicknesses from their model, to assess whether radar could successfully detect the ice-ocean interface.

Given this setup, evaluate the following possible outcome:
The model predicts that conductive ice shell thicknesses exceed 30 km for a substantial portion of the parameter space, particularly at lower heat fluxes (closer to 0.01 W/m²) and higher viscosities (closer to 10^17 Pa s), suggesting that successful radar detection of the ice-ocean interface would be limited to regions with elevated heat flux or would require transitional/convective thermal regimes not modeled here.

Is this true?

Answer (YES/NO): NO